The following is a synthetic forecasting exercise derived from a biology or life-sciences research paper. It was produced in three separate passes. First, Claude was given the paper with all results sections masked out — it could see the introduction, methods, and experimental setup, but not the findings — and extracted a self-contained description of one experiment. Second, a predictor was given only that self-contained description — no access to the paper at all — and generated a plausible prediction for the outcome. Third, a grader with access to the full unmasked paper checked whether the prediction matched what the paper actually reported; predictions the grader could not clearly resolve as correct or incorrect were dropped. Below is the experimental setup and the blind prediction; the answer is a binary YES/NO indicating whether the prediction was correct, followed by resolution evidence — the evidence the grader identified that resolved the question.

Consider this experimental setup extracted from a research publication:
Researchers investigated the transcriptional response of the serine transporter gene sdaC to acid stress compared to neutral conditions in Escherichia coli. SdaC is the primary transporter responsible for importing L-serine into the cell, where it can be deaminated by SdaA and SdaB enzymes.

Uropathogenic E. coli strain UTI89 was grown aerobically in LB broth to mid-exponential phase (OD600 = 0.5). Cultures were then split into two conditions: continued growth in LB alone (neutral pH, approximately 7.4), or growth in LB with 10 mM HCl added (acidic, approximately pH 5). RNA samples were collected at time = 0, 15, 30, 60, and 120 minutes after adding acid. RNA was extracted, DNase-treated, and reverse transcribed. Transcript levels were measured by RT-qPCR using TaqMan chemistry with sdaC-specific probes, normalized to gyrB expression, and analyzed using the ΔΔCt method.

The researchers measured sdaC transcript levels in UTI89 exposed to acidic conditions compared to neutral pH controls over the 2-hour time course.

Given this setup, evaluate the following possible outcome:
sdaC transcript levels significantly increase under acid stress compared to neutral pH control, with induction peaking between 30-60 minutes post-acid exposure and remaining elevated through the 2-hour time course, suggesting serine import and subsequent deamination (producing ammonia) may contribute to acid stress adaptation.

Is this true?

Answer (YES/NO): NO